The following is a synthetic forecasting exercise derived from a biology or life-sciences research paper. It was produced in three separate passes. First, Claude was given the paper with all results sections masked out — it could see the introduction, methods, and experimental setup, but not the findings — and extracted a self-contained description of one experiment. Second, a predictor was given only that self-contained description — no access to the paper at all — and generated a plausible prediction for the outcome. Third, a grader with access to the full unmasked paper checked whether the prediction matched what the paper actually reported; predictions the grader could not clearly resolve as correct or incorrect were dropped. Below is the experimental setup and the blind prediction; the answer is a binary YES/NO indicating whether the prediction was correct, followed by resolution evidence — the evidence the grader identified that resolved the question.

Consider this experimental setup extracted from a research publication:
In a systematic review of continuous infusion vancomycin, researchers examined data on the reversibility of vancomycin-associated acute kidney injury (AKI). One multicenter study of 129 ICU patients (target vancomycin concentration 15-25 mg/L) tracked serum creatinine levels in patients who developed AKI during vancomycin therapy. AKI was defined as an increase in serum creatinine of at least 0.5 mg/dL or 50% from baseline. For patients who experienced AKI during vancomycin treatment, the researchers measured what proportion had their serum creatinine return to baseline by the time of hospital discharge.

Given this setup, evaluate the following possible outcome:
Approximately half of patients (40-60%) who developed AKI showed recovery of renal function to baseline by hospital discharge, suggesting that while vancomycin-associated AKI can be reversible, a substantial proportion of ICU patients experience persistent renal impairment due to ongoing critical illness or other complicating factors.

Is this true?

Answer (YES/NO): NO